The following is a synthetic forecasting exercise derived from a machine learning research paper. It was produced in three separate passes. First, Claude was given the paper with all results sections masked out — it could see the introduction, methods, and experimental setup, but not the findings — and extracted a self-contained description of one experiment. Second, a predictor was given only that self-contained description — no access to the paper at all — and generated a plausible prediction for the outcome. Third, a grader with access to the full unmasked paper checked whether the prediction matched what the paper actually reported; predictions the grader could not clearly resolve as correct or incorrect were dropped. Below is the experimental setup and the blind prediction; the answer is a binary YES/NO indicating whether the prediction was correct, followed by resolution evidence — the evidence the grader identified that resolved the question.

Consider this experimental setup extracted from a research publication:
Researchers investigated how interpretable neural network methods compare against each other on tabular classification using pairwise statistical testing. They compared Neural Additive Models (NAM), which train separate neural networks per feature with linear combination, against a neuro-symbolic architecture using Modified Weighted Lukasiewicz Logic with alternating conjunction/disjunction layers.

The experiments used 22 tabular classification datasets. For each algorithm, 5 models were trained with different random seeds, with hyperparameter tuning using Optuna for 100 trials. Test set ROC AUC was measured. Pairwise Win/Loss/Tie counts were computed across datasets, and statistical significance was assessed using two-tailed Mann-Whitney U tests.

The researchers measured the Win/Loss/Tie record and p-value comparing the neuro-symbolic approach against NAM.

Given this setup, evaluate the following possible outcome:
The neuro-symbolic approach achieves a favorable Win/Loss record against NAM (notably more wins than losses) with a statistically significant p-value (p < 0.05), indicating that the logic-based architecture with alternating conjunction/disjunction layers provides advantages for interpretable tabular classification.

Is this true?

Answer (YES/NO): NO